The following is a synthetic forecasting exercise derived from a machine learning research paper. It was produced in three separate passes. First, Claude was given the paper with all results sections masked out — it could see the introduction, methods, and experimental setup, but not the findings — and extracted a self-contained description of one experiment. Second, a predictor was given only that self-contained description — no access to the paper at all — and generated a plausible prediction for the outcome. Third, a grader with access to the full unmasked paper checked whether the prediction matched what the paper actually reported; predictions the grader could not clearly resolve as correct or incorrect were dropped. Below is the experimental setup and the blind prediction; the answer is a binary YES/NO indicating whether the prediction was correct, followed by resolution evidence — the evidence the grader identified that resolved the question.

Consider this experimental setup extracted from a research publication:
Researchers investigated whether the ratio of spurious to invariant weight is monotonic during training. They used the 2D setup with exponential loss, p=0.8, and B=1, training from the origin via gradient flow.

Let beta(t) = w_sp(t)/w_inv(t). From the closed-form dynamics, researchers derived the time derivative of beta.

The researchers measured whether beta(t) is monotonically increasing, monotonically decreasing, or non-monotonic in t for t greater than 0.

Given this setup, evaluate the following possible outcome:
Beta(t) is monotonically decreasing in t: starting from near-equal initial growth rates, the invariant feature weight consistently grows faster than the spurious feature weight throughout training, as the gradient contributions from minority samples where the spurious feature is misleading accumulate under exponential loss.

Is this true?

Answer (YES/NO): YES